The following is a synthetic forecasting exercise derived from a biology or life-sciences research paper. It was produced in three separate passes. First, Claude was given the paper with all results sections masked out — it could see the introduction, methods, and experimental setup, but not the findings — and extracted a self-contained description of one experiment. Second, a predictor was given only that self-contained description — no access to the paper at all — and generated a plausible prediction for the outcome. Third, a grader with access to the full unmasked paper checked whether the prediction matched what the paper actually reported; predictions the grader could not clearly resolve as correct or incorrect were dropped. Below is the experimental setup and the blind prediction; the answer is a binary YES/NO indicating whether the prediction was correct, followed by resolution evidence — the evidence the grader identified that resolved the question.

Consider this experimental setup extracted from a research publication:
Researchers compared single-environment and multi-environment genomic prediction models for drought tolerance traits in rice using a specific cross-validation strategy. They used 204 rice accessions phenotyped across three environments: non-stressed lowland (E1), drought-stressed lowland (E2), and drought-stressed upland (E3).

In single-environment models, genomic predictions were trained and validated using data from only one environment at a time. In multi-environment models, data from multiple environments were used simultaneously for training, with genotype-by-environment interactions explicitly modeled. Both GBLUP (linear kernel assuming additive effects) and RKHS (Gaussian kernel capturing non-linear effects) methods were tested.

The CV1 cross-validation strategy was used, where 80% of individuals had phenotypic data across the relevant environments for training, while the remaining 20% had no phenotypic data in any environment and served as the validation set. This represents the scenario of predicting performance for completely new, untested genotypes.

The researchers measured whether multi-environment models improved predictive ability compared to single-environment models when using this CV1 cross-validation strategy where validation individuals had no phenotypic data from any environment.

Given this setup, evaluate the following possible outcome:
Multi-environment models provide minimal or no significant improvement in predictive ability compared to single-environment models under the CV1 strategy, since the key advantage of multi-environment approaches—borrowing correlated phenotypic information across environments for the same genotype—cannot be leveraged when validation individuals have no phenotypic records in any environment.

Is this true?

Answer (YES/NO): YES